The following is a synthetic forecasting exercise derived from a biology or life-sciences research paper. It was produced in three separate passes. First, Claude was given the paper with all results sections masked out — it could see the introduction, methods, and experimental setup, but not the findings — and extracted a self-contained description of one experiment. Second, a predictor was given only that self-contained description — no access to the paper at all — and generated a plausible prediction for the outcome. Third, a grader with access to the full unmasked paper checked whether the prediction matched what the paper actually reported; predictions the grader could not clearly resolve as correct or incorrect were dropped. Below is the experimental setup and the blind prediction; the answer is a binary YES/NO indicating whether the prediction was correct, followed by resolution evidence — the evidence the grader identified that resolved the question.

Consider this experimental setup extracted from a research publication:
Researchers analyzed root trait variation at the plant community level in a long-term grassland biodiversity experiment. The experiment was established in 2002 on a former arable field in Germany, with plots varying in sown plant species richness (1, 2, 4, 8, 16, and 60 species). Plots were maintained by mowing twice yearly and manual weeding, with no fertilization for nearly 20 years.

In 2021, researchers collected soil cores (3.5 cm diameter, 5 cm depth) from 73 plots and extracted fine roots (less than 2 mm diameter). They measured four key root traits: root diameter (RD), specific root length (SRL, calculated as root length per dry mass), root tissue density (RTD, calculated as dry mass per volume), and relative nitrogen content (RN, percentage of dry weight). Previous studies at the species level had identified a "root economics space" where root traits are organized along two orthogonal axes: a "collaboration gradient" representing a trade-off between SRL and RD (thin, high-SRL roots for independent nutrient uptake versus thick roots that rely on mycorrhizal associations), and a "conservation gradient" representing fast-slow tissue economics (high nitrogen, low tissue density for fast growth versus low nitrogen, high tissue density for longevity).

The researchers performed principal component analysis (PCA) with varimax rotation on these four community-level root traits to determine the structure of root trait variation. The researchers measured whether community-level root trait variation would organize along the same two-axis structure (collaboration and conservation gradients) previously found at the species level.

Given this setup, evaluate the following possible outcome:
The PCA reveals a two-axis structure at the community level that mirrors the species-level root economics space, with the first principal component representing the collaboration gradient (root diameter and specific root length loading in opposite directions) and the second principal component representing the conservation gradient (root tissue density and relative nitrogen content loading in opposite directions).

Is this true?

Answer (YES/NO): YES